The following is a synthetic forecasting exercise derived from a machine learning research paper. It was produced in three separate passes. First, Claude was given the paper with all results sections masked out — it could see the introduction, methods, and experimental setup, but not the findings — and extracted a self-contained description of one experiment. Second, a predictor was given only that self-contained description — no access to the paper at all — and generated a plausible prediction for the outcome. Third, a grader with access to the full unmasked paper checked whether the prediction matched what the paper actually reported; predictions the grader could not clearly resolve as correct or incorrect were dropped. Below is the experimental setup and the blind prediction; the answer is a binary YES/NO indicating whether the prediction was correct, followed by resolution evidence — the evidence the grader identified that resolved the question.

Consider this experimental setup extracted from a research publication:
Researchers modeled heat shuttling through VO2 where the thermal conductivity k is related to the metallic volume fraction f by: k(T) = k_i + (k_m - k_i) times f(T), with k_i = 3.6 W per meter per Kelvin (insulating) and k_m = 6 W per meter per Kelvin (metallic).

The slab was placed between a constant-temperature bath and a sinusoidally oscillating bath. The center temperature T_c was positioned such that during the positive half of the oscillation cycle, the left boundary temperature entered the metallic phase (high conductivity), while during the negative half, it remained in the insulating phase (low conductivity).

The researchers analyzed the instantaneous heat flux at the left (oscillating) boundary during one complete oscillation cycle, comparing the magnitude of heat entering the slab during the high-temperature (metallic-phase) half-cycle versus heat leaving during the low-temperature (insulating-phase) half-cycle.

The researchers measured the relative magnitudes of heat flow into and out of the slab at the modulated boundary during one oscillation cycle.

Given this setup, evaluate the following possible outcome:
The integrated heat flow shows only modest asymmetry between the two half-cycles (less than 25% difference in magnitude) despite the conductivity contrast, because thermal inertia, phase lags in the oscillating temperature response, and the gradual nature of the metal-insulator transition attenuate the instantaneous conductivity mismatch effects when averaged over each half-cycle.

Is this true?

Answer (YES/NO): YES